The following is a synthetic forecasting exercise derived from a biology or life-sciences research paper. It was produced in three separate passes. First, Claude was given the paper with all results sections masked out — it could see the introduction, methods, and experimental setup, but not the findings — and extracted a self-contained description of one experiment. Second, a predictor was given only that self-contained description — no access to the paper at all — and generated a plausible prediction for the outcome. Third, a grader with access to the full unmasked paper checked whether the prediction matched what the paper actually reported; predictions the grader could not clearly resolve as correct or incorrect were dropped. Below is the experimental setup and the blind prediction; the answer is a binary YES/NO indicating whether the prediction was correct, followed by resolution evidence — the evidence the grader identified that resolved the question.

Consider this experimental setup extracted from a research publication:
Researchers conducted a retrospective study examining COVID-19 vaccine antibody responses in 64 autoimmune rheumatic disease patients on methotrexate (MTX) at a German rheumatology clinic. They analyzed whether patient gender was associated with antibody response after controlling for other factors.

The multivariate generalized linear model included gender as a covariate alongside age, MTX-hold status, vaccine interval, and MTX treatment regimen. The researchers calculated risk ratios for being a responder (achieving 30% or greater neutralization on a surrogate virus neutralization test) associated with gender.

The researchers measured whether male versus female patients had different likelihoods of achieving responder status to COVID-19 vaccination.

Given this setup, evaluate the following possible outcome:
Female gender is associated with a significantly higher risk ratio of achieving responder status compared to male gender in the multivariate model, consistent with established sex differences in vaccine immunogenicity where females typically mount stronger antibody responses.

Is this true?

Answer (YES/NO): YES